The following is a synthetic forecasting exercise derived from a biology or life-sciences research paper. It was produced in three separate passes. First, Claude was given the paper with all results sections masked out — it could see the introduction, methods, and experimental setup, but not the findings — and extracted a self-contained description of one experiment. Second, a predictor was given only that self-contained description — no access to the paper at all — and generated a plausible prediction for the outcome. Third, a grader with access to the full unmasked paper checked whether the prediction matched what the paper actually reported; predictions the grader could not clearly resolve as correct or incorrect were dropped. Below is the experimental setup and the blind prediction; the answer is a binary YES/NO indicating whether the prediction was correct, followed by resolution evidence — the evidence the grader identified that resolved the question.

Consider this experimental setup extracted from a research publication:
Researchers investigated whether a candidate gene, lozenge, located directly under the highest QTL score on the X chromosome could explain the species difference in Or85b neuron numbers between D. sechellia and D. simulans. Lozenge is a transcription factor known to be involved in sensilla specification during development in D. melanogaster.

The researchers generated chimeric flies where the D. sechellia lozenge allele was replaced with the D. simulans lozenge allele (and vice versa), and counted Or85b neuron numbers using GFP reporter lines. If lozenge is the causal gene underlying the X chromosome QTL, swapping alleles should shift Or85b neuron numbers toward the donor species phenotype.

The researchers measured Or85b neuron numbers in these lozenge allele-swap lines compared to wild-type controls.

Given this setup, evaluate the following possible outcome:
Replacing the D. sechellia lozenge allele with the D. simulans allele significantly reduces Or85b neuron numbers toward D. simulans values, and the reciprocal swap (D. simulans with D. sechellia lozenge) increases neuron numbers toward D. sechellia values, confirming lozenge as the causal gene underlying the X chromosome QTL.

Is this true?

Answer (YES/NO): NO